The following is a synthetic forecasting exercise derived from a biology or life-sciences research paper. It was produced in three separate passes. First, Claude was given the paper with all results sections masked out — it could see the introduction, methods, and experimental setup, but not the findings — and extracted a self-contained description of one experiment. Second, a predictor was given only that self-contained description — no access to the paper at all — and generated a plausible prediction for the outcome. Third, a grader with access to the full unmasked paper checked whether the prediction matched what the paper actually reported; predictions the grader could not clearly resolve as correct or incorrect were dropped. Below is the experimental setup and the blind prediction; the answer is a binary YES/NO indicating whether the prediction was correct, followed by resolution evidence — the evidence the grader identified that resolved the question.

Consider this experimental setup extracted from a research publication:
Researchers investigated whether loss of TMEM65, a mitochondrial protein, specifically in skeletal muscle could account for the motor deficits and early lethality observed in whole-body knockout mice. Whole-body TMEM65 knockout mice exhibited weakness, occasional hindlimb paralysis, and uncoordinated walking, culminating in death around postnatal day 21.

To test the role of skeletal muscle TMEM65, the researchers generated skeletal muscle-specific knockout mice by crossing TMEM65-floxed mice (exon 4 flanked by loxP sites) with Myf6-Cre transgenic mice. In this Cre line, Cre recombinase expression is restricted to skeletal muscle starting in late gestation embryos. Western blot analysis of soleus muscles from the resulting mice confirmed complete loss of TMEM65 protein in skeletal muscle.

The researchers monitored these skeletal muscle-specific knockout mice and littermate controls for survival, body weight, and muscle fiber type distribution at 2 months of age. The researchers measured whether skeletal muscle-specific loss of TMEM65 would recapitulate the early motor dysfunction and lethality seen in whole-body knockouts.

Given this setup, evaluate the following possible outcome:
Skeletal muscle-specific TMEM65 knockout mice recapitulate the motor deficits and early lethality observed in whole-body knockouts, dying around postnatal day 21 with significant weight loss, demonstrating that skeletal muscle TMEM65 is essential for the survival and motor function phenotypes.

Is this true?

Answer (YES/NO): NO